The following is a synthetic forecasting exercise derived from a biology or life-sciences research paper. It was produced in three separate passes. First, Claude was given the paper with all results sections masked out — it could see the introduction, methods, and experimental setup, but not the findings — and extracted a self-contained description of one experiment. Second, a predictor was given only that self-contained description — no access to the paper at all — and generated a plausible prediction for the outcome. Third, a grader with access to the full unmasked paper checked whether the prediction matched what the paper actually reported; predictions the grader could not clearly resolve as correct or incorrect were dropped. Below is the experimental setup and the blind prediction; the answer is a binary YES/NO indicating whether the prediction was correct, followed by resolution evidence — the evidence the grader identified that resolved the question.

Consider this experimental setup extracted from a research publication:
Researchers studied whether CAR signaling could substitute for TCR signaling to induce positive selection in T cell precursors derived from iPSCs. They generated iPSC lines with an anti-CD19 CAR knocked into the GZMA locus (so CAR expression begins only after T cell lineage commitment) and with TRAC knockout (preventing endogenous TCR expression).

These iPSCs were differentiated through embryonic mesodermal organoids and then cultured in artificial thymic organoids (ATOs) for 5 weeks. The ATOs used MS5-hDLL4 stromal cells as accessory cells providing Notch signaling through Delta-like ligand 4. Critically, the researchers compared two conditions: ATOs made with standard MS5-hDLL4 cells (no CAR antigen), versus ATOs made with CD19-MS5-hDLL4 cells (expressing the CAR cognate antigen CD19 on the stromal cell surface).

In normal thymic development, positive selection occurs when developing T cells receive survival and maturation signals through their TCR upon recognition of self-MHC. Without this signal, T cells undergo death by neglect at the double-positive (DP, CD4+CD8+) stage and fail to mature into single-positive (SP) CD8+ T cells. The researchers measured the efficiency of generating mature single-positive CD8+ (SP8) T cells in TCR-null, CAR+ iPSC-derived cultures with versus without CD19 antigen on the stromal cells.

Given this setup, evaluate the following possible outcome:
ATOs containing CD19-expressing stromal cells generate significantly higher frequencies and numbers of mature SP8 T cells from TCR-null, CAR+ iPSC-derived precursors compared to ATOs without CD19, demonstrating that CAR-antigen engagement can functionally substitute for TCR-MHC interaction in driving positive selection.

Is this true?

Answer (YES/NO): YES